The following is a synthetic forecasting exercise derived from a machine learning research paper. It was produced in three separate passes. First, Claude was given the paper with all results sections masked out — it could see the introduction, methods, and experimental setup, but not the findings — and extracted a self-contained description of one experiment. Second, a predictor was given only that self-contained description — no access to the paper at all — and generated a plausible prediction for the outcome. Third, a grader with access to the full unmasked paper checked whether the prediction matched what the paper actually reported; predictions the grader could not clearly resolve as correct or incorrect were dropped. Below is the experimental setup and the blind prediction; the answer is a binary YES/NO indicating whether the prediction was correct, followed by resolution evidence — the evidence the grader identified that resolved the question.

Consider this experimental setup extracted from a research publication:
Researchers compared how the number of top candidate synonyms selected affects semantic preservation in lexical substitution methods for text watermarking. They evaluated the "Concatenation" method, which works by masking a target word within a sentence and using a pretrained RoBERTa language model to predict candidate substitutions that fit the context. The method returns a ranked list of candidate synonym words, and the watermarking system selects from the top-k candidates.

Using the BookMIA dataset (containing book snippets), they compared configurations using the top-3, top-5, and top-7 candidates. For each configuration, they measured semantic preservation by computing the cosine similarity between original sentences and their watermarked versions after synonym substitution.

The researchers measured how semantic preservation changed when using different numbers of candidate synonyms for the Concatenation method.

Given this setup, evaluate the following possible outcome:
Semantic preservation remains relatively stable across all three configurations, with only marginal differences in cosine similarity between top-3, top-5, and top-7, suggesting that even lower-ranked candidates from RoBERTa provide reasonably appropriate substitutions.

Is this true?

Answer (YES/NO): NO